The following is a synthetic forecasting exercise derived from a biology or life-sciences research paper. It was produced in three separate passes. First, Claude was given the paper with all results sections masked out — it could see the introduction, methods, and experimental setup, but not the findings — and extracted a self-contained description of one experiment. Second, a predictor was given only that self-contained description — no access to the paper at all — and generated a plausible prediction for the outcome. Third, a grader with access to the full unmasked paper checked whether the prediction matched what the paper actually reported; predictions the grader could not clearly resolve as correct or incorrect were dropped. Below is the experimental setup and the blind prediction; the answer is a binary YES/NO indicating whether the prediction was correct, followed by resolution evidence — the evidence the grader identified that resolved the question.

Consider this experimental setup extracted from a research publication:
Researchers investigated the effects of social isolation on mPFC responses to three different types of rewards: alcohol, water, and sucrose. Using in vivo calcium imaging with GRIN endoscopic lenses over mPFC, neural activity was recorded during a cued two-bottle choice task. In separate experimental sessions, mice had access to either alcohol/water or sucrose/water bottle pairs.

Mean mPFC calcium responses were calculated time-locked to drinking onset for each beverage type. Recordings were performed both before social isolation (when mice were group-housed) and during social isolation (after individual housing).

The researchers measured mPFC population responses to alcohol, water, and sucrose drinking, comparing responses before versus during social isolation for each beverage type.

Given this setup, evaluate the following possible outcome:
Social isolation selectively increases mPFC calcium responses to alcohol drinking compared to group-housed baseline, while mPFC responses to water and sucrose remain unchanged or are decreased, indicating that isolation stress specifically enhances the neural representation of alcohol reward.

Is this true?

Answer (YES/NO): YES